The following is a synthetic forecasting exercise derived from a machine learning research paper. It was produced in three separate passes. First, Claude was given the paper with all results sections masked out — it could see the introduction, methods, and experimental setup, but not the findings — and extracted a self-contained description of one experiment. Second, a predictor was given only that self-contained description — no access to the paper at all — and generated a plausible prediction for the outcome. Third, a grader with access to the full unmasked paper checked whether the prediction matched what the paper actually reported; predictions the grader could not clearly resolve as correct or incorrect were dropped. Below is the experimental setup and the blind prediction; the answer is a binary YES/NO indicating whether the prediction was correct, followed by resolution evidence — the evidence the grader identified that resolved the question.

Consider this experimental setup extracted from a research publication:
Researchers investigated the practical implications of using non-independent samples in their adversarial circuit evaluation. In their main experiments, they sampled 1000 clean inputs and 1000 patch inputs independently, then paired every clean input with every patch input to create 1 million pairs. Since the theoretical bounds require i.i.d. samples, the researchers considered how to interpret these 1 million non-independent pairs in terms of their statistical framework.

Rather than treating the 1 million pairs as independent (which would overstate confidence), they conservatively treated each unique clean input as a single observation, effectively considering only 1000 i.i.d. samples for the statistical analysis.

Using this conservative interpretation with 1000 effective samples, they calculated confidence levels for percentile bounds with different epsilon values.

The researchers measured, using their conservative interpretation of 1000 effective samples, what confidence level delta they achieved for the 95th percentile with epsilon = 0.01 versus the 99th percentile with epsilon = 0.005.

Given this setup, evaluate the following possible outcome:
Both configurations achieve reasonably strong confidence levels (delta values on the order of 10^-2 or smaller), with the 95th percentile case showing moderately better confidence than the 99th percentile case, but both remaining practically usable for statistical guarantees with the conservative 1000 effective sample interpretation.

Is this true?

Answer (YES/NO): NO